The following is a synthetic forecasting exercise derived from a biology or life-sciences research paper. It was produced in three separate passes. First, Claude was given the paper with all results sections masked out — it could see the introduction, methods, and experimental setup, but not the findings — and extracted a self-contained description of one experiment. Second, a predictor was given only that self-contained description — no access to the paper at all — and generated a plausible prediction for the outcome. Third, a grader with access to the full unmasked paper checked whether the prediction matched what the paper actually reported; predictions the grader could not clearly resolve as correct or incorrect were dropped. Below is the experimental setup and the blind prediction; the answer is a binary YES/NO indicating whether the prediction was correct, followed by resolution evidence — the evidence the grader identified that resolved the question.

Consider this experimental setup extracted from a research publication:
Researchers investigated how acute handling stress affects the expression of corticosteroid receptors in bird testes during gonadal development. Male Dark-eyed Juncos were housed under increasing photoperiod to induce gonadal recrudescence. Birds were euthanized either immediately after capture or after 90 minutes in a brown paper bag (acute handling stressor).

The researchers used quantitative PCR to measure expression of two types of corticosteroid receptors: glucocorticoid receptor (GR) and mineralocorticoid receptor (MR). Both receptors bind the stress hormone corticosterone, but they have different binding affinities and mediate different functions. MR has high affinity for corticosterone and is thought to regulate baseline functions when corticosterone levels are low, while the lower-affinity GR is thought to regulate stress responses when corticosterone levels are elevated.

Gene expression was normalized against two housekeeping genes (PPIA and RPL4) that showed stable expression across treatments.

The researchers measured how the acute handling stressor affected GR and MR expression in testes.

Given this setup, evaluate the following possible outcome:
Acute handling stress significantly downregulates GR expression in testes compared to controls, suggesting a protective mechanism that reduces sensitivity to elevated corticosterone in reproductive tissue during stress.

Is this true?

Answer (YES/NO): YES